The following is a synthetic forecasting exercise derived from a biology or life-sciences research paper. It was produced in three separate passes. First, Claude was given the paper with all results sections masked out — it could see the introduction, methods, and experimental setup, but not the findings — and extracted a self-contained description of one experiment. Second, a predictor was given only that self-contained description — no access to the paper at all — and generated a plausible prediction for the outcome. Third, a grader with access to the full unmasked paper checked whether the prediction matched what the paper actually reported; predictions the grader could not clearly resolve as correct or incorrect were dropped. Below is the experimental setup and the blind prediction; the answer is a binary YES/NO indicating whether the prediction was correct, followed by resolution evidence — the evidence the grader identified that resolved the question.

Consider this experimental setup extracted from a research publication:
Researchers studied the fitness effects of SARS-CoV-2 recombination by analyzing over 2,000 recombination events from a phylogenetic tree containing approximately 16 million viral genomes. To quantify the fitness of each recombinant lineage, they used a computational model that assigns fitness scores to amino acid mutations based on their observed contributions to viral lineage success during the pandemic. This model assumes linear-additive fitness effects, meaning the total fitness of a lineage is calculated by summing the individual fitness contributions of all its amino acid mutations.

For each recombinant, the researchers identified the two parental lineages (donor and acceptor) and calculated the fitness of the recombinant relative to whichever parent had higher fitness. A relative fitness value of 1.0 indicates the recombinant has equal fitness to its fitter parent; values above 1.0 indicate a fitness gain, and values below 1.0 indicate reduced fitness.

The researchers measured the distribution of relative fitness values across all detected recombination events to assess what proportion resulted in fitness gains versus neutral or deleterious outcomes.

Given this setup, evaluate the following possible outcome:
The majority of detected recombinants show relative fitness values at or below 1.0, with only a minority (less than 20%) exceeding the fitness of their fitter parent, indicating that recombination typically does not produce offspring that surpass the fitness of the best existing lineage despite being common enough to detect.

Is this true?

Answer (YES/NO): YES